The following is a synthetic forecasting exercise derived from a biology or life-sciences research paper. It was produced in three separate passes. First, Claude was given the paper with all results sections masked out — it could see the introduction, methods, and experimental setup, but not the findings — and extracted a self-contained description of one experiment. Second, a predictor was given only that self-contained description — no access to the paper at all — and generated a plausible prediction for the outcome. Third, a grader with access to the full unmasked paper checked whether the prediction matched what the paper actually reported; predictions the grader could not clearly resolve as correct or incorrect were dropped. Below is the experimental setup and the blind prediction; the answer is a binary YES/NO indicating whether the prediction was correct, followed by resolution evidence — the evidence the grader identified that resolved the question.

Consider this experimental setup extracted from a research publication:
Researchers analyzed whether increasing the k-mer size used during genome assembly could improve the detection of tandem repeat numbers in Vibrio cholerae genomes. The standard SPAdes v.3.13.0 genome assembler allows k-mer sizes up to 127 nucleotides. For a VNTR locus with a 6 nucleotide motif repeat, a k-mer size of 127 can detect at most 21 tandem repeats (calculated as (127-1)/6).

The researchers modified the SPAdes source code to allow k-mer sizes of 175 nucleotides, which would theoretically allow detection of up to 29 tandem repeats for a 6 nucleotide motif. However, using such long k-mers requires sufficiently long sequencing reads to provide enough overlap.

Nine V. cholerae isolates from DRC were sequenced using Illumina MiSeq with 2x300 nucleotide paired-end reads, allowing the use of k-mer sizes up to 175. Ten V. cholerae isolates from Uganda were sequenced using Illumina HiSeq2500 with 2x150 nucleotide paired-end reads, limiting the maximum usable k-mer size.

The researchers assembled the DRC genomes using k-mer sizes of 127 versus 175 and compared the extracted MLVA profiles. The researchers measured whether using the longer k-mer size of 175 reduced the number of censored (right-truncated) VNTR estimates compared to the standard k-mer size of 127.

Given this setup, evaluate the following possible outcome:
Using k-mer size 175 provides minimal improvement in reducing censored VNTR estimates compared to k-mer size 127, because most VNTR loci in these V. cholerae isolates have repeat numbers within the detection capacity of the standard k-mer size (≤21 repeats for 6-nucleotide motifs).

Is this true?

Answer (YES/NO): NO